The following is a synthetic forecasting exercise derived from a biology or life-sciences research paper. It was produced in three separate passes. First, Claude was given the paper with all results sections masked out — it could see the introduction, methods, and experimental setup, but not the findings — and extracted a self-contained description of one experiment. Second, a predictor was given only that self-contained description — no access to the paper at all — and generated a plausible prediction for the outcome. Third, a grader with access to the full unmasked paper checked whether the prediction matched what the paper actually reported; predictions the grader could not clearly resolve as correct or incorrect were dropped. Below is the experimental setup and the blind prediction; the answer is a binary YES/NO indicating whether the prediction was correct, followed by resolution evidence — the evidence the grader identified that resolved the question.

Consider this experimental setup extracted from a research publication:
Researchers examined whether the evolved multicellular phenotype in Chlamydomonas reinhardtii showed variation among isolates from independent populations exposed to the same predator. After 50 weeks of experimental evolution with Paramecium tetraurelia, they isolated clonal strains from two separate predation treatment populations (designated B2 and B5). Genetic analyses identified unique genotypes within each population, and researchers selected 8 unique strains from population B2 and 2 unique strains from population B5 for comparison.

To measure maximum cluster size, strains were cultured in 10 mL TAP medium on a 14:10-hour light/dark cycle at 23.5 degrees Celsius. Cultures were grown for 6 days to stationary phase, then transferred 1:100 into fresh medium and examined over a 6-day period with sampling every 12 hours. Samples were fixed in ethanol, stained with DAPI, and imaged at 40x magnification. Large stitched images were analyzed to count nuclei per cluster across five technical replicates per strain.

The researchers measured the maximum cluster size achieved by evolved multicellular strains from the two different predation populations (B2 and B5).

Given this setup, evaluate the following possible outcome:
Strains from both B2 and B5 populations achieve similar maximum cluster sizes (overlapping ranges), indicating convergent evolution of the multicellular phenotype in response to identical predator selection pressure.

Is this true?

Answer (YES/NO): NO